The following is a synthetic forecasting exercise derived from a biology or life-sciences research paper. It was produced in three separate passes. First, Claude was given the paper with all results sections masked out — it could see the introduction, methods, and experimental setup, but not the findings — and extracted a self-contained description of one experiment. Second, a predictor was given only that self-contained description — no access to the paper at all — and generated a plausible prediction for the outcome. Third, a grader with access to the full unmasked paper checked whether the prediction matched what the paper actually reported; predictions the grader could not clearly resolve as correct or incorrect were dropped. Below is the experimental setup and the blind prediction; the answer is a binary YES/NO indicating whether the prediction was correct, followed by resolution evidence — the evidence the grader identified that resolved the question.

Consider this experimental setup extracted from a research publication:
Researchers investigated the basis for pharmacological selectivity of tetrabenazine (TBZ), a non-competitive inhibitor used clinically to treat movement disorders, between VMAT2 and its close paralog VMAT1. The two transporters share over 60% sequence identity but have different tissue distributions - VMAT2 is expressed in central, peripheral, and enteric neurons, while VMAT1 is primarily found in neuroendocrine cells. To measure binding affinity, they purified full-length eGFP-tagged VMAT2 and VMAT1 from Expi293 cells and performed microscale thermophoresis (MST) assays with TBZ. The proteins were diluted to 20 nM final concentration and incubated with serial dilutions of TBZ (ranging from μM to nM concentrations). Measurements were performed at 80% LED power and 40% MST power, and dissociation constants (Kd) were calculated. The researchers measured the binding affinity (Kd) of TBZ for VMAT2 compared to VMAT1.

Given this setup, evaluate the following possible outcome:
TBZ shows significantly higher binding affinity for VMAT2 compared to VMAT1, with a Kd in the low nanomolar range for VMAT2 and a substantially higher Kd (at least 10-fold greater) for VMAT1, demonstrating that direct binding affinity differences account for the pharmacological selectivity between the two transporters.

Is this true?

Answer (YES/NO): YES